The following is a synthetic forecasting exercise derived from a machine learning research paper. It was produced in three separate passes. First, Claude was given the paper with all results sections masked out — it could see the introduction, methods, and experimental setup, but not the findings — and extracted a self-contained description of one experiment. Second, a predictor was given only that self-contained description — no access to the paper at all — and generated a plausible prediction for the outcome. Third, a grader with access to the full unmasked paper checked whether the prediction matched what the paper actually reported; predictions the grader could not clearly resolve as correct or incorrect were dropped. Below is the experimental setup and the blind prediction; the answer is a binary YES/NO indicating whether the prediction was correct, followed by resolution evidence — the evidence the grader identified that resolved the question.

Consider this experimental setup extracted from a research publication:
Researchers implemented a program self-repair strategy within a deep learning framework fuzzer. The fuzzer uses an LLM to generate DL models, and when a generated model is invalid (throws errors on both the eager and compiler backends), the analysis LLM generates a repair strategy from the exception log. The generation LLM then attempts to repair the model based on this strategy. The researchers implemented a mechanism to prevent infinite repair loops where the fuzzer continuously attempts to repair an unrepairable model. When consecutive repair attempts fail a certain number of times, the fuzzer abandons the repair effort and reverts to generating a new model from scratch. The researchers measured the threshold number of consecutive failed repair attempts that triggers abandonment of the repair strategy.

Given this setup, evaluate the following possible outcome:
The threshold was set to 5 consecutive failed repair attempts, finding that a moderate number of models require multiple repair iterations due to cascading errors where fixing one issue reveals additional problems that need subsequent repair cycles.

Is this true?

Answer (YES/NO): NO